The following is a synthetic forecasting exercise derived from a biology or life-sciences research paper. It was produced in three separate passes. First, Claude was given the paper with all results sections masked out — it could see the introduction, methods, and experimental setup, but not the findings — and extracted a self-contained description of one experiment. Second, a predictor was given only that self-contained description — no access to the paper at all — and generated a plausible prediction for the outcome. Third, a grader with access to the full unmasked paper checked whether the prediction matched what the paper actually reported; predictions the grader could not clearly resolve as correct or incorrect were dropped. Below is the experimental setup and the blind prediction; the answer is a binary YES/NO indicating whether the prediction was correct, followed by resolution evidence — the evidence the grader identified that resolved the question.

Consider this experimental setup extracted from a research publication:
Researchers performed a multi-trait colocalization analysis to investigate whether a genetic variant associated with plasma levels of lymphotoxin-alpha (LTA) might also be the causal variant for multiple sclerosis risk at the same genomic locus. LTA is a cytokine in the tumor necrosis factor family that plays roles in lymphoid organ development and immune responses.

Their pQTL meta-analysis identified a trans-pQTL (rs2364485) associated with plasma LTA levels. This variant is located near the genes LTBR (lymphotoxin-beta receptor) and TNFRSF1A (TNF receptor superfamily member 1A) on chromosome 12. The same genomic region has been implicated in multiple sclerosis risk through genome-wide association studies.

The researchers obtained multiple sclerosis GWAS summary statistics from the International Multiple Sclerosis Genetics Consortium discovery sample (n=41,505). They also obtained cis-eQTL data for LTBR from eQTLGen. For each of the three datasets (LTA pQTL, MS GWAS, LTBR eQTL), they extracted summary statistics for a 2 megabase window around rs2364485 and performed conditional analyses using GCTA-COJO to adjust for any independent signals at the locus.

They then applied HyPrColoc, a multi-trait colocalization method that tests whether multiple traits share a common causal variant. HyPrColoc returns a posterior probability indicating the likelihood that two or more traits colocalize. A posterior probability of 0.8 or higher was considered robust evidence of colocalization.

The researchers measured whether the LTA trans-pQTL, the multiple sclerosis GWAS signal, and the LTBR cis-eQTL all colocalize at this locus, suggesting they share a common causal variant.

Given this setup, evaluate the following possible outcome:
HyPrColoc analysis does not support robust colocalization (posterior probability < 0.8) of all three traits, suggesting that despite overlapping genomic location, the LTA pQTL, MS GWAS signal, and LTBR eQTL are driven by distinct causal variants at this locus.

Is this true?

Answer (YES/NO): NO